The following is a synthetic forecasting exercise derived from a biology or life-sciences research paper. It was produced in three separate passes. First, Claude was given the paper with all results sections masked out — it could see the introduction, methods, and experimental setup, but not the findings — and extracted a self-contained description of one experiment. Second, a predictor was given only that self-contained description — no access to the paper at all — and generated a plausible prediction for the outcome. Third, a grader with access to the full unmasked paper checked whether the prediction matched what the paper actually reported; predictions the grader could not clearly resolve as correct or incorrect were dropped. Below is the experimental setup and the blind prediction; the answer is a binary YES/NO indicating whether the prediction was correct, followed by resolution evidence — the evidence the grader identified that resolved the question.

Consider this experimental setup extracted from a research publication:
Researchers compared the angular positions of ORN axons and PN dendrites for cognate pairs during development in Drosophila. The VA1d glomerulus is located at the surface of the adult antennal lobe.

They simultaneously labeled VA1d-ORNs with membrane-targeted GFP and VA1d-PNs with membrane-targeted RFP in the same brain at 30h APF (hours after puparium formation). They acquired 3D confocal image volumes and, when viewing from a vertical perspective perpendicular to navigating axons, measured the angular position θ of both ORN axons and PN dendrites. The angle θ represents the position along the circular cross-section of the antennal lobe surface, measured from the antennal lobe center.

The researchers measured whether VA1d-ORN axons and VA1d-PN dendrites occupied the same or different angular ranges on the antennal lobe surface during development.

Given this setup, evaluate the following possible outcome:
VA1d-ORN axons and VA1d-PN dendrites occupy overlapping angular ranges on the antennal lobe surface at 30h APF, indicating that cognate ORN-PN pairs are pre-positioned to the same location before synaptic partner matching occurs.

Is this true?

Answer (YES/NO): YES